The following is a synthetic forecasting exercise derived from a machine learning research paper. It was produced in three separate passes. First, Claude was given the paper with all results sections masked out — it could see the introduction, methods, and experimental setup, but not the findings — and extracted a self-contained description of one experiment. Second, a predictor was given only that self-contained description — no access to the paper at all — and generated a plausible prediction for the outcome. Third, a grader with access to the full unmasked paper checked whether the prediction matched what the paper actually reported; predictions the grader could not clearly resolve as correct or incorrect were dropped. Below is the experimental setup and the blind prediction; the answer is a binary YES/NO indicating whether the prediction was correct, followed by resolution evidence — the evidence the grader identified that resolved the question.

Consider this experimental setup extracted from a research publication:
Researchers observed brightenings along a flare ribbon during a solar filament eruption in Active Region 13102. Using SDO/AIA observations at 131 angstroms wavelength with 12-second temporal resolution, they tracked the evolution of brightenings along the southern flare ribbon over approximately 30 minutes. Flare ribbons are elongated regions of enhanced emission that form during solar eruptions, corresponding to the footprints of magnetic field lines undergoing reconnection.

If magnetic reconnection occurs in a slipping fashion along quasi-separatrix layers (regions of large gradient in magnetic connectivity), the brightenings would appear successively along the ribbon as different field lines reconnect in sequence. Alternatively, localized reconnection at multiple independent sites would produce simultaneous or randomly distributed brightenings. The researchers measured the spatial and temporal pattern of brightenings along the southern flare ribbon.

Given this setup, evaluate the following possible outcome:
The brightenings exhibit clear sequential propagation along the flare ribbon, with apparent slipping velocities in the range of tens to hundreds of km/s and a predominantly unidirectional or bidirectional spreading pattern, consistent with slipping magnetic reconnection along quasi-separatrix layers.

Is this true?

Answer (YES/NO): YES